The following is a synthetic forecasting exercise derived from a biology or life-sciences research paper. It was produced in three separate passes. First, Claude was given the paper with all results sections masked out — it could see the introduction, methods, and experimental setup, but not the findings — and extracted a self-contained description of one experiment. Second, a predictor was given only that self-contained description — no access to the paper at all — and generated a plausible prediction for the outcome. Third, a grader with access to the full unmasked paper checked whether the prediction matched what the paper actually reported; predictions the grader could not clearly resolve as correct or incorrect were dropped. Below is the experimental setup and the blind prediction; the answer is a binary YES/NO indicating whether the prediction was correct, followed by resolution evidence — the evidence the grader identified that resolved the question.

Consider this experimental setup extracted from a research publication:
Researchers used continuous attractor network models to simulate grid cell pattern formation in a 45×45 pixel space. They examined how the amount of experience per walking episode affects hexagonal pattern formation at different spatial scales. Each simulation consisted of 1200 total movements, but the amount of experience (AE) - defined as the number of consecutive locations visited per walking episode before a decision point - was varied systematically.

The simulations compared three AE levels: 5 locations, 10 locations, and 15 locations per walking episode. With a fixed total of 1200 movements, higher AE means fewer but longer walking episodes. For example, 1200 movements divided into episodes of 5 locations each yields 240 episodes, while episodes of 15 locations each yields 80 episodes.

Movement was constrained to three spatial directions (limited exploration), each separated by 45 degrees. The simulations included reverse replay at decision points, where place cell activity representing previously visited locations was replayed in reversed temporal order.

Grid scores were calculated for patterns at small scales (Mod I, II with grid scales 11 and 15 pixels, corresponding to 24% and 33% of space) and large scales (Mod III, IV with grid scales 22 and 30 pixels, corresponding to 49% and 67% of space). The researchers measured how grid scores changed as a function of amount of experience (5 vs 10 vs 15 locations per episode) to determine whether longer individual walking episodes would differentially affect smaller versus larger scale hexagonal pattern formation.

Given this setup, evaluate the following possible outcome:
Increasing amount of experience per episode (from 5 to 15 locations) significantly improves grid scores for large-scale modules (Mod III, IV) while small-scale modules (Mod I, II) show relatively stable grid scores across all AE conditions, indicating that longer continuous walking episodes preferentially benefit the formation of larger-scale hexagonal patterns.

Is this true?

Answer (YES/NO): NO